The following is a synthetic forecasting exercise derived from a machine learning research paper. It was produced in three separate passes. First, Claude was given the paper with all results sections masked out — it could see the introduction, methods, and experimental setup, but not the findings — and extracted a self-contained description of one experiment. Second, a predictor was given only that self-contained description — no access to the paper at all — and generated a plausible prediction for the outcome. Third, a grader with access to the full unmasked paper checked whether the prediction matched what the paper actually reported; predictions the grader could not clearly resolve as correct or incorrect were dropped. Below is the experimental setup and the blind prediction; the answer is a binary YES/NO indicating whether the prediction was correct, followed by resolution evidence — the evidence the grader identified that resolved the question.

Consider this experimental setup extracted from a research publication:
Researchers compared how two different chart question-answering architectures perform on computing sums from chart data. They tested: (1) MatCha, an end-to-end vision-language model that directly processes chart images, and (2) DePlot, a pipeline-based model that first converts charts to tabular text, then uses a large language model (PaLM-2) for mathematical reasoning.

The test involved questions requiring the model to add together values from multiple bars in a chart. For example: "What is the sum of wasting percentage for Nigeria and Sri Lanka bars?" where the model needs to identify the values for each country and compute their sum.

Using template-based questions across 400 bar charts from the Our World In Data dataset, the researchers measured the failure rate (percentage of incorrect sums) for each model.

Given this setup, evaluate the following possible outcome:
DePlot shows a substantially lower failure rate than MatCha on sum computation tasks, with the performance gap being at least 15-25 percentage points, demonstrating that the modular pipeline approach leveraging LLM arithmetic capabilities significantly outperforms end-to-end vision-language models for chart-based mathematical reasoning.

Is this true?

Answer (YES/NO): NO